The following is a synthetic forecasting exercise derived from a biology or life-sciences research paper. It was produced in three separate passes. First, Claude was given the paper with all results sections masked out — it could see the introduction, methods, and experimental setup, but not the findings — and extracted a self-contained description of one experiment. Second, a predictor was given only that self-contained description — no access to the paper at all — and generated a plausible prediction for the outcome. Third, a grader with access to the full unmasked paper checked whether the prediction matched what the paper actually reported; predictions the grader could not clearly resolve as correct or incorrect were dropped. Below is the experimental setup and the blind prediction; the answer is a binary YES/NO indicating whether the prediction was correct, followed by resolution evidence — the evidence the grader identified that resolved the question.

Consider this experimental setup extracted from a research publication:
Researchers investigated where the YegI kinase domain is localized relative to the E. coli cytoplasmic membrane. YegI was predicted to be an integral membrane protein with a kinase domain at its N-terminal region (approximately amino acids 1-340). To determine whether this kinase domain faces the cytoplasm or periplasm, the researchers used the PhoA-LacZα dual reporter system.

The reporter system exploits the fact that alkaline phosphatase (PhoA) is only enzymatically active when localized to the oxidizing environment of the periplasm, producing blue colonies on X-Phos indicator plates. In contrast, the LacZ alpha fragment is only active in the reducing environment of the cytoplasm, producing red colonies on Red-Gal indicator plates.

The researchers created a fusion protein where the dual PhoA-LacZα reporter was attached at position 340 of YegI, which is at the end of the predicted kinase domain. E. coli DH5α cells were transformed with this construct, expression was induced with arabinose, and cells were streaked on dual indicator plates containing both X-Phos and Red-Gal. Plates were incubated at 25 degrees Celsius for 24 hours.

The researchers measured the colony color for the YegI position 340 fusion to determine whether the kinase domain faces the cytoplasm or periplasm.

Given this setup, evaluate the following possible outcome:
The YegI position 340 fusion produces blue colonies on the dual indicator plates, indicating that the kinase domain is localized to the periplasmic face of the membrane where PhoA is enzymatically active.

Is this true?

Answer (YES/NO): NO